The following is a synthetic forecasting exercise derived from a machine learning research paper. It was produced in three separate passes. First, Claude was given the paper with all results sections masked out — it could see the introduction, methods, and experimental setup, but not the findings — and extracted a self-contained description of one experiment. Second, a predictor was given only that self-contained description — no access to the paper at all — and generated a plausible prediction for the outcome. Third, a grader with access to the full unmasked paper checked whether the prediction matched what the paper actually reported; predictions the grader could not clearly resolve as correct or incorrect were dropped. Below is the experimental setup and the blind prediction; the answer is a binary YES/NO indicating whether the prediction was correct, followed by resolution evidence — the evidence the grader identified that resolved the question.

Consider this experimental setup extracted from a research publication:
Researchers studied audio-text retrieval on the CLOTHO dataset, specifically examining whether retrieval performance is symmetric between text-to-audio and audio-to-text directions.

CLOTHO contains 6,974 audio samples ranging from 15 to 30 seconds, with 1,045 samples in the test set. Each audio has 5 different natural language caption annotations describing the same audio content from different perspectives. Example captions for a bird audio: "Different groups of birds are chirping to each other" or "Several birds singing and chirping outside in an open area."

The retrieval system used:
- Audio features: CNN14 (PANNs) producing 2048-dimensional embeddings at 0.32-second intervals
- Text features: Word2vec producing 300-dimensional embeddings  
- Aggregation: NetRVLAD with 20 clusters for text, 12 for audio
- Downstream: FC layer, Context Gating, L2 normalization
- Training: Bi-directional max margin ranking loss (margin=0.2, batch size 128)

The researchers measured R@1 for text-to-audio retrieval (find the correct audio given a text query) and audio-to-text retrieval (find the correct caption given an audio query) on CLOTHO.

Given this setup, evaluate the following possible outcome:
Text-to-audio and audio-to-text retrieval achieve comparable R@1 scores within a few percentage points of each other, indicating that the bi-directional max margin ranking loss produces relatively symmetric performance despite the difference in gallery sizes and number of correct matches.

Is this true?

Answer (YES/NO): YES